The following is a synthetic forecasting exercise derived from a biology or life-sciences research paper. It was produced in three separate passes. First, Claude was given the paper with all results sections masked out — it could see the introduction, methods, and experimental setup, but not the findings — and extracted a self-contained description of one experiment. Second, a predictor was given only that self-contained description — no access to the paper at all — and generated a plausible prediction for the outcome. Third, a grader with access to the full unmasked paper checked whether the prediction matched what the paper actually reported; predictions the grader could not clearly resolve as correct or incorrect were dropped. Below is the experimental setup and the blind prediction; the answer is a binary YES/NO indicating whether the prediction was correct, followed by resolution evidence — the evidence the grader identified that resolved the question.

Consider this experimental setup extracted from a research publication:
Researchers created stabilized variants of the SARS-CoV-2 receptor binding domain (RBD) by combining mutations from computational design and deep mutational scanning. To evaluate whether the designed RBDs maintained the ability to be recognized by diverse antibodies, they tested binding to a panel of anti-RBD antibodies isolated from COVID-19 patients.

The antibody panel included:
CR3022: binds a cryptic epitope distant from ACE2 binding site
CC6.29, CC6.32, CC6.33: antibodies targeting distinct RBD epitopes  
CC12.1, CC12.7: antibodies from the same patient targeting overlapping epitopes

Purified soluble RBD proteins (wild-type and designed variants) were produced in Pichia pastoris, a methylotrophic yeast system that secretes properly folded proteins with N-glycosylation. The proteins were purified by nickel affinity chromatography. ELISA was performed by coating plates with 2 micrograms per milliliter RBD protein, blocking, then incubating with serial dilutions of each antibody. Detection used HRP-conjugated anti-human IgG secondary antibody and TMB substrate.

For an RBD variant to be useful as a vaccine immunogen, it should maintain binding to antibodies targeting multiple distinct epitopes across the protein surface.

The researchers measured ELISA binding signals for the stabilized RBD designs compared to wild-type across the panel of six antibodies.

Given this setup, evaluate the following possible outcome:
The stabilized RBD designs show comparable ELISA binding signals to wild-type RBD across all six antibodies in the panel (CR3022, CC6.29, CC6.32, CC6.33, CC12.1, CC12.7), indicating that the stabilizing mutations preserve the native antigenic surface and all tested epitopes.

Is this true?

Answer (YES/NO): NO